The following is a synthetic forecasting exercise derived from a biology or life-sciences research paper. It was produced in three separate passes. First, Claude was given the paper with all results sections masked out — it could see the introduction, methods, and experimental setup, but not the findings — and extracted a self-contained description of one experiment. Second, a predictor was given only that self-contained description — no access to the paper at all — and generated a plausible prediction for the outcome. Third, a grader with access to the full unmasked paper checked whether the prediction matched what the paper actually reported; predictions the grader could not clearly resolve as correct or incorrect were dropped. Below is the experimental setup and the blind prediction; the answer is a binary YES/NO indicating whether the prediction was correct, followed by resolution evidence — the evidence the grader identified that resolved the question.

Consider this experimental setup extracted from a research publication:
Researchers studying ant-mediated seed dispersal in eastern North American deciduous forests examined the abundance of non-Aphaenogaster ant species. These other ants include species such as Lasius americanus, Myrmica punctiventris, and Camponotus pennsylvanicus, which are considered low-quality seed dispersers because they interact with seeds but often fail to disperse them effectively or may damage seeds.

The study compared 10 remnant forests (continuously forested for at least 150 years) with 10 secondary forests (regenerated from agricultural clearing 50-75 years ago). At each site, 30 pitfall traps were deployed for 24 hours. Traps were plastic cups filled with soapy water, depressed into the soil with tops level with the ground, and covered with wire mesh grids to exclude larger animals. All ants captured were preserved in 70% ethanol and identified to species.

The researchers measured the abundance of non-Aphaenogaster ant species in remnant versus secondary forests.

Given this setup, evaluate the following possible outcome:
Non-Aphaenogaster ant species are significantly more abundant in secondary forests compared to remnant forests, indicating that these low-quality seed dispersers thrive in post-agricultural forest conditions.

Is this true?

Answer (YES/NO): NO